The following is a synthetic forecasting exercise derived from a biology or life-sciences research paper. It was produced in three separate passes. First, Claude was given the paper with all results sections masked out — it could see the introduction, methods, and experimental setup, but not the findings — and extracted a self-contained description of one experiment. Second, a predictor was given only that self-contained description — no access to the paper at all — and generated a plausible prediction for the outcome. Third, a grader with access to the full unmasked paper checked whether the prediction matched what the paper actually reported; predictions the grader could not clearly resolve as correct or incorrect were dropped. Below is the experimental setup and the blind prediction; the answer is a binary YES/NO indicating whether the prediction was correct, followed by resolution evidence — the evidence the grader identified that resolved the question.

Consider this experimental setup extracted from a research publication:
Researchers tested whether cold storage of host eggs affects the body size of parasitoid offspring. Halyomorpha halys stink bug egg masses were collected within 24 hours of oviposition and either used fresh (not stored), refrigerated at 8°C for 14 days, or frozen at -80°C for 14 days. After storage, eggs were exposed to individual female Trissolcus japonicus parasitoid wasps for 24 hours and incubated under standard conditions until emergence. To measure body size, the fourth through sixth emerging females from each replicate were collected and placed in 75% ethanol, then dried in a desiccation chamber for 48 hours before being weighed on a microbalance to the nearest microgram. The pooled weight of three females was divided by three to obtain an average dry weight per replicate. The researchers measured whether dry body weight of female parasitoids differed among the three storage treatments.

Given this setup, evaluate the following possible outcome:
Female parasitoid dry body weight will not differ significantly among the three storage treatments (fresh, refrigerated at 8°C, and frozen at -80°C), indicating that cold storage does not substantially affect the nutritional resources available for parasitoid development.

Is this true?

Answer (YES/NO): YES